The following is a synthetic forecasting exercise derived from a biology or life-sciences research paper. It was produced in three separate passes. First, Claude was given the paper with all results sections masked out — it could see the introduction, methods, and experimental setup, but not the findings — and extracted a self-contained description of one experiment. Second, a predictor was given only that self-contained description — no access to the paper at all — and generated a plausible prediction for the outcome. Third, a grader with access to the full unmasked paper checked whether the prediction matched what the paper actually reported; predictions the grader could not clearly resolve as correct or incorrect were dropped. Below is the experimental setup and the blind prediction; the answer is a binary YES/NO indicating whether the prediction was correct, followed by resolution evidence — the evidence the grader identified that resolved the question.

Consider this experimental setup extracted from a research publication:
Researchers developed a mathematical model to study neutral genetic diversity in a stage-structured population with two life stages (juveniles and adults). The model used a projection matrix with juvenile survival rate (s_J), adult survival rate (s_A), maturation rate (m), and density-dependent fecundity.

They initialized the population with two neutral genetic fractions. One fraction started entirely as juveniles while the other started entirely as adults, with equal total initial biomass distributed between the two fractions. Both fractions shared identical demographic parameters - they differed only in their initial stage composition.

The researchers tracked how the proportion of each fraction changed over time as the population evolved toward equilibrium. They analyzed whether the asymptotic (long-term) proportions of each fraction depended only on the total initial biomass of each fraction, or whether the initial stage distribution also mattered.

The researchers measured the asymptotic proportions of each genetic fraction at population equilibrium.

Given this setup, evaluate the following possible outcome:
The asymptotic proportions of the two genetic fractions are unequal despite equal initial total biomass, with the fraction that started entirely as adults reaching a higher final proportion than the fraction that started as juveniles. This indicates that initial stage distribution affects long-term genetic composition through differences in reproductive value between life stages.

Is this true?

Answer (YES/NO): NO